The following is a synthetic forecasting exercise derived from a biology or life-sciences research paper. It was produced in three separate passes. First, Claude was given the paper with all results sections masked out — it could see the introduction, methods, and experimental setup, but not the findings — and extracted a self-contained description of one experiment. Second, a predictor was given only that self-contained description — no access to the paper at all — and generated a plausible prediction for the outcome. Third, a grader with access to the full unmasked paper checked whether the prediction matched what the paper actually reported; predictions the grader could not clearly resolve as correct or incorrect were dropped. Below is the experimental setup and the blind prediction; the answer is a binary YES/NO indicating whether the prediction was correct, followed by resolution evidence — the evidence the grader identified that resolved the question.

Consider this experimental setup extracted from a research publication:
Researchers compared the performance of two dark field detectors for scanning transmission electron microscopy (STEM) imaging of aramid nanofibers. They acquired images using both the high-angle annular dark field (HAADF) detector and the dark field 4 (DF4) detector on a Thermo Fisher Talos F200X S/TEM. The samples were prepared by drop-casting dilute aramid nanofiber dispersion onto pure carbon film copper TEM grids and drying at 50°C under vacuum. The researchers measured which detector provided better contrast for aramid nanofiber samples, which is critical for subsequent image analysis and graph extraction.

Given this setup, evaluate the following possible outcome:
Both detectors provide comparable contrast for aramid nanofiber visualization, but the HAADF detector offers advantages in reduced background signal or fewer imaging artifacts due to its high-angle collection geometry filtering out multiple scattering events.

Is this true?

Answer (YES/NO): NO